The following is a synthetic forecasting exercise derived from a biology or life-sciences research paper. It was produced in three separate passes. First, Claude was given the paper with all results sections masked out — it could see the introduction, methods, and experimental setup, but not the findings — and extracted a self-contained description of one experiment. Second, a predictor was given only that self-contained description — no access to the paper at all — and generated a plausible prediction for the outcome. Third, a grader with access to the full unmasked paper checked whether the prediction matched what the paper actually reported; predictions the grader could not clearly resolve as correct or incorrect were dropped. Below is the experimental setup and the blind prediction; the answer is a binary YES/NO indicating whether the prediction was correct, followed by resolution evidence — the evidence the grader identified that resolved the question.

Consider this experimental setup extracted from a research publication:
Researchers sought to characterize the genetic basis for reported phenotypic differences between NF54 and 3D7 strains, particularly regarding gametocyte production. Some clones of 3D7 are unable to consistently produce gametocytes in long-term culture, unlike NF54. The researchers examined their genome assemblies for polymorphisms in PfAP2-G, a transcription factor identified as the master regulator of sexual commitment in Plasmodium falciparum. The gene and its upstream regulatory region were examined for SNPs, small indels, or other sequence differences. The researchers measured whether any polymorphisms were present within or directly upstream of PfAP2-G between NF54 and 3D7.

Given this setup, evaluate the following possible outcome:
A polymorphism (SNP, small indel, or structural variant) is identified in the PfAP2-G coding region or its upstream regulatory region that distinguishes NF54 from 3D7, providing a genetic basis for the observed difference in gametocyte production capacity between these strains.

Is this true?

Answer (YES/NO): NO